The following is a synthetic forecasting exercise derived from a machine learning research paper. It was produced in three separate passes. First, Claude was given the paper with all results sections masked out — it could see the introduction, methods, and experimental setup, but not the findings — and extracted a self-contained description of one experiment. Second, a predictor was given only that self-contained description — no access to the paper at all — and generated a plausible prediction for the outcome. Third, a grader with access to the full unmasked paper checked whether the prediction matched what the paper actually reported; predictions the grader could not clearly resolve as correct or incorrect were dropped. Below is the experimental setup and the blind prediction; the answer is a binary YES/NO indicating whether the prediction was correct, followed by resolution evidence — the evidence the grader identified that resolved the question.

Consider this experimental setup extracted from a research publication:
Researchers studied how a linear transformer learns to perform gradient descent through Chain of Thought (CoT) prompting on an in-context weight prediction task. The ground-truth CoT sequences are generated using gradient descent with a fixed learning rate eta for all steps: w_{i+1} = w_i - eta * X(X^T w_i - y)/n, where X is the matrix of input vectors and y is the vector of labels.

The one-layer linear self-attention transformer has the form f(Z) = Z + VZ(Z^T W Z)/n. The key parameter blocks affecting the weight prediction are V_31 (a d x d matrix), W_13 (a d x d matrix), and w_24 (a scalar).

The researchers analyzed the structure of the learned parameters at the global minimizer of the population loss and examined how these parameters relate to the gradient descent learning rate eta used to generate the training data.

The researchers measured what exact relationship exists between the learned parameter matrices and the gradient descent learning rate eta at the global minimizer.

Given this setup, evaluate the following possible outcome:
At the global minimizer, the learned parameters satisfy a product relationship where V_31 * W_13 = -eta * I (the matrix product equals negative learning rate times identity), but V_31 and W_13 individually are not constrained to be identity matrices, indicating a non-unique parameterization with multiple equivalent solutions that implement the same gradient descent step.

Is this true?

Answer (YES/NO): YES